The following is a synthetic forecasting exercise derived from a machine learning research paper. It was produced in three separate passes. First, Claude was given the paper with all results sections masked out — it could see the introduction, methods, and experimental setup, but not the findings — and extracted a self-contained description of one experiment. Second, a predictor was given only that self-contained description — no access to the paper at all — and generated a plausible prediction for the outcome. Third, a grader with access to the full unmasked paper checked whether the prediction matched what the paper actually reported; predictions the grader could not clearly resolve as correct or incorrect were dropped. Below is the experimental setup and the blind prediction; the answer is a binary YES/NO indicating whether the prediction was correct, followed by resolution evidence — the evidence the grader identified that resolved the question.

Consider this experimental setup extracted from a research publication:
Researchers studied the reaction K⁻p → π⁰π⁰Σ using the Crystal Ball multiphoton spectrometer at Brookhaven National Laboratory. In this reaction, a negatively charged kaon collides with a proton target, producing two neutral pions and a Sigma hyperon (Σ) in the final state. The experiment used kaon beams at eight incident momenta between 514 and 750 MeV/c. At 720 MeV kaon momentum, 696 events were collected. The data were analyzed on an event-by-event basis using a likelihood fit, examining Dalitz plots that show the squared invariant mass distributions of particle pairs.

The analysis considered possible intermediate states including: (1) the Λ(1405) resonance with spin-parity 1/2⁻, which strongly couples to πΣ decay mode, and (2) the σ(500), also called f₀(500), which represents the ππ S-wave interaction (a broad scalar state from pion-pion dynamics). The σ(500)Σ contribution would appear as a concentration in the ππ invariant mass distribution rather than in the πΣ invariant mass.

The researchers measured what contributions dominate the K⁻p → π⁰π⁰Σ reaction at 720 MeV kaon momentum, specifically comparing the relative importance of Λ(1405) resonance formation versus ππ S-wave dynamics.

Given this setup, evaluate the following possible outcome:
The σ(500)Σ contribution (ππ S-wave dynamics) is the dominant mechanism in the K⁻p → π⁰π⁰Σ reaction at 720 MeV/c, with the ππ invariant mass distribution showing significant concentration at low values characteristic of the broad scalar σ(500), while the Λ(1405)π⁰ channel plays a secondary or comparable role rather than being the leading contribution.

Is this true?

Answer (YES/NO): YES